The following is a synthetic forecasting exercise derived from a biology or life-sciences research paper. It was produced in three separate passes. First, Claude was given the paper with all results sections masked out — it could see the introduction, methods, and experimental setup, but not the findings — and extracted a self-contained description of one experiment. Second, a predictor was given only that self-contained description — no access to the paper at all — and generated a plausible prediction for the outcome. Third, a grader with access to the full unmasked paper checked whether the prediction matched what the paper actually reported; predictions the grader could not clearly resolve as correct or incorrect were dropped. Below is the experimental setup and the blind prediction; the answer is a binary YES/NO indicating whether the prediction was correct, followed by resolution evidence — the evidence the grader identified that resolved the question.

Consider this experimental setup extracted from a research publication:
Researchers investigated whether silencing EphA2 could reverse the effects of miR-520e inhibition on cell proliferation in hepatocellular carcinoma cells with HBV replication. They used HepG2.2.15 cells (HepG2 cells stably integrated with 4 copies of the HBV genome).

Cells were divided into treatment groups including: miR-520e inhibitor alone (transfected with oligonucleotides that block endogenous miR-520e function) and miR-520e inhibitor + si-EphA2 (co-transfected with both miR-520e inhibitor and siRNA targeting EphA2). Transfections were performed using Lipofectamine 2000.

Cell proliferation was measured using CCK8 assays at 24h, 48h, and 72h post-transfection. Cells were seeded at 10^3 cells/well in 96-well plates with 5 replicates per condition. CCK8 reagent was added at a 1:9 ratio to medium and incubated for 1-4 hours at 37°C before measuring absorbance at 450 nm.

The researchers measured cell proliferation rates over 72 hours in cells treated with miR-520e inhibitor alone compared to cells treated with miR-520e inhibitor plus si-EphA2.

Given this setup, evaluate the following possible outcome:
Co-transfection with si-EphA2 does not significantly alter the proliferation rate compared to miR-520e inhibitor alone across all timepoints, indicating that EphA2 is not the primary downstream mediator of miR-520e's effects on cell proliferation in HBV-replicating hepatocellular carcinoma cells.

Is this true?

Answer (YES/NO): NO